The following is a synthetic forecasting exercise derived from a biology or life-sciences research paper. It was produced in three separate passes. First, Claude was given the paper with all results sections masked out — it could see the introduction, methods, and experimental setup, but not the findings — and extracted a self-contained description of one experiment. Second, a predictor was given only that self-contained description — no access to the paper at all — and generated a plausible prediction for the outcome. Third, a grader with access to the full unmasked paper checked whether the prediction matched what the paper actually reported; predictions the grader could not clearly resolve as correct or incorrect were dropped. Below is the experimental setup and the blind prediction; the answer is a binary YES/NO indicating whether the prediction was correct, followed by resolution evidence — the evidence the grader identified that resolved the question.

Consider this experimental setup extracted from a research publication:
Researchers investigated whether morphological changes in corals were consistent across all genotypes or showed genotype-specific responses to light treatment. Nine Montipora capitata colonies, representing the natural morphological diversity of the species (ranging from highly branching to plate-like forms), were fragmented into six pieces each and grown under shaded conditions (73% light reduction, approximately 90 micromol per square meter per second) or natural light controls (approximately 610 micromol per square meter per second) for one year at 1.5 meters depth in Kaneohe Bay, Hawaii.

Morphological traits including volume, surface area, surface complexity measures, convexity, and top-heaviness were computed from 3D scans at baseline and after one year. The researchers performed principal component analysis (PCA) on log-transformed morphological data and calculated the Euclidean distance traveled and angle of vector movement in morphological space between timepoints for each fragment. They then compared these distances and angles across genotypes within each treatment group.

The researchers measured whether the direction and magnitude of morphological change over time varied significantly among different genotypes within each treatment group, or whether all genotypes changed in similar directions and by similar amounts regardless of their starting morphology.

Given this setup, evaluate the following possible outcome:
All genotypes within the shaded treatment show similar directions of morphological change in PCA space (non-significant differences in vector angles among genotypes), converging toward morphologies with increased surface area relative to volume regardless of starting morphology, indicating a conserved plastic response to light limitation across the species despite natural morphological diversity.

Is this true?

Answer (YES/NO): YES